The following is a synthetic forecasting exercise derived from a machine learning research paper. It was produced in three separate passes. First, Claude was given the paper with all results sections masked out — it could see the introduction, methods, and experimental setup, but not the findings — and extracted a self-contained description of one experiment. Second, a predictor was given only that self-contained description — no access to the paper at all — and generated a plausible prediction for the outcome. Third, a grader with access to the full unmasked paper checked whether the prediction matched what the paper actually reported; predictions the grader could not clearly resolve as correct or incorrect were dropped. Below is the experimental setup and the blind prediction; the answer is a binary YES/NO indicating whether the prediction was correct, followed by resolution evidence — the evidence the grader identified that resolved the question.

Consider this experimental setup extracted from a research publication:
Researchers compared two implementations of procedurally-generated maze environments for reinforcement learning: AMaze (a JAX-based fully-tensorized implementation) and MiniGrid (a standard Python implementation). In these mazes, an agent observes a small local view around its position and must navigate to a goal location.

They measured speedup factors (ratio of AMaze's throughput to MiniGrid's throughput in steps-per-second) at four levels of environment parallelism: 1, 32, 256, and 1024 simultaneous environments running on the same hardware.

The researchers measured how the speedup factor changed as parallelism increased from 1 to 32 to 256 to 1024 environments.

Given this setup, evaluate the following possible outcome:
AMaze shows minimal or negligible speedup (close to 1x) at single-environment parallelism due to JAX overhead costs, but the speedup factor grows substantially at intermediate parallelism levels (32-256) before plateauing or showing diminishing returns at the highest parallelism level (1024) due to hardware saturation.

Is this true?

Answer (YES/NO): NO